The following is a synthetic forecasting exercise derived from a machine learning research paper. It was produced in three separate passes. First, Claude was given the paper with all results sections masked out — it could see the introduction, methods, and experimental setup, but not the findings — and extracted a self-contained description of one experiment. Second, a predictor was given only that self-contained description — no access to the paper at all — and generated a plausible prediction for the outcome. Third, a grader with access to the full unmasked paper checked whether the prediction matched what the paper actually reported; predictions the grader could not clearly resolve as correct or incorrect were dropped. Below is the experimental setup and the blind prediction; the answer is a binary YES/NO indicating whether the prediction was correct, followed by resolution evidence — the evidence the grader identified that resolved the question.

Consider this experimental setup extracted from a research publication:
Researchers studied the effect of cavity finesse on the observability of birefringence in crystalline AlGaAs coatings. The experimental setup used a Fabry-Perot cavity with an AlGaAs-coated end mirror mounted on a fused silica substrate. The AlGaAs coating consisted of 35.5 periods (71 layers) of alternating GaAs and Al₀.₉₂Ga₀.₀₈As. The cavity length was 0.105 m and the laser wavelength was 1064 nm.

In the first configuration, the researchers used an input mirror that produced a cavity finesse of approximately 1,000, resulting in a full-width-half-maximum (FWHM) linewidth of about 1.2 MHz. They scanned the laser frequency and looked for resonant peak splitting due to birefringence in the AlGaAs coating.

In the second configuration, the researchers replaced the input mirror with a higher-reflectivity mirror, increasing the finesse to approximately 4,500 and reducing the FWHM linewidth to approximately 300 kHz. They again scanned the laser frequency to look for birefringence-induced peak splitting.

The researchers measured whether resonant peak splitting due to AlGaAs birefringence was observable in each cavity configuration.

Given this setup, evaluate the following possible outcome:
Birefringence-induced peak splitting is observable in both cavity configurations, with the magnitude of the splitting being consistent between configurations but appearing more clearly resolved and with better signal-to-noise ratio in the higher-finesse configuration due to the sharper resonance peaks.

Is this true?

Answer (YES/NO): NO